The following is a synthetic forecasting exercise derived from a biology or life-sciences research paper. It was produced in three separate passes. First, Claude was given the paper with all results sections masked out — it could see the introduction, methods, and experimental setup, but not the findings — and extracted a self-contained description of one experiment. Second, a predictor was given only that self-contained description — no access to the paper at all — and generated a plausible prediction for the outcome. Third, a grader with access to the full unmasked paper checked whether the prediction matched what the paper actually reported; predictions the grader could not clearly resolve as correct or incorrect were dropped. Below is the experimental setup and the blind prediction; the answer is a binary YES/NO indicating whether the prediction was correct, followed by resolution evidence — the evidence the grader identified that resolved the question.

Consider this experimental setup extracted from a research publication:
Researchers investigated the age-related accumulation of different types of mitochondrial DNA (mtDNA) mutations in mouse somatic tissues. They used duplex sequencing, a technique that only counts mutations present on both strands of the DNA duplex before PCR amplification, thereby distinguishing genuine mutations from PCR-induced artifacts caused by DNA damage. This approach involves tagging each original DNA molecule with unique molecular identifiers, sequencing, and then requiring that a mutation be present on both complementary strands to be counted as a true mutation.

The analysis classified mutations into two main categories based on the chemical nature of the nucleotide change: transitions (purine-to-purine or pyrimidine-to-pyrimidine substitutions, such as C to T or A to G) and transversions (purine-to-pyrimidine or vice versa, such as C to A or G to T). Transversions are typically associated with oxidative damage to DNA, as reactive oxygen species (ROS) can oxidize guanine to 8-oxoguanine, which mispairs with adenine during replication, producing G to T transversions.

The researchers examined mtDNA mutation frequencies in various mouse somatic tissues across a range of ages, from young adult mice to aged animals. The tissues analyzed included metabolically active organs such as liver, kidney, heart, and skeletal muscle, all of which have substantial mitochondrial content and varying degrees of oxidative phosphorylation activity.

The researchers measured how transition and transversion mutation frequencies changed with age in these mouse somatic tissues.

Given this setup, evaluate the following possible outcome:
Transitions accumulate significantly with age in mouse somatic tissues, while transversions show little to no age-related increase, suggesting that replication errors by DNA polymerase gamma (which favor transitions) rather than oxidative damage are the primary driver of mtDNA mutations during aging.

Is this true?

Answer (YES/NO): YES